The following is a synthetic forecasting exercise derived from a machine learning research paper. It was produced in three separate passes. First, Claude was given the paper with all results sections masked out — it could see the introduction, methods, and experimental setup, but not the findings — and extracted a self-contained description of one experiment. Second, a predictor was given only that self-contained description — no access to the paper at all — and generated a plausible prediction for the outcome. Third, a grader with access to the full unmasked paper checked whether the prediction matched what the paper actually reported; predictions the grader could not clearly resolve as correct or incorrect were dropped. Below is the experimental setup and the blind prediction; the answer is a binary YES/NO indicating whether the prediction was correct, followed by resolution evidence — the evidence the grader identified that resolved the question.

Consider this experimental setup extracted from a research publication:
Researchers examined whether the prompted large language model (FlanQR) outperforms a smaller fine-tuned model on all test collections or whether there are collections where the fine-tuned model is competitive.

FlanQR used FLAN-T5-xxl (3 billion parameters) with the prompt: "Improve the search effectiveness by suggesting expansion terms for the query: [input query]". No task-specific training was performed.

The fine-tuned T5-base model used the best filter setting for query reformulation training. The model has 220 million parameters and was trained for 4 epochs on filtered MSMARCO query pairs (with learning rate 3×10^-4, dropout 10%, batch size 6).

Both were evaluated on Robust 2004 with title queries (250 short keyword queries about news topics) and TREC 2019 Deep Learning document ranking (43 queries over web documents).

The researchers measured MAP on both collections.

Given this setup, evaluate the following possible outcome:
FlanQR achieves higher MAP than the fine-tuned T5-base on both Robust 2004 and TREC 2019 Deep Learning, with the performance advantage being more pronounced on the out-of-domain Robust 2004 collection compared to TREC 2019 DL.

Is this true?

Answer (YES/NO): NO